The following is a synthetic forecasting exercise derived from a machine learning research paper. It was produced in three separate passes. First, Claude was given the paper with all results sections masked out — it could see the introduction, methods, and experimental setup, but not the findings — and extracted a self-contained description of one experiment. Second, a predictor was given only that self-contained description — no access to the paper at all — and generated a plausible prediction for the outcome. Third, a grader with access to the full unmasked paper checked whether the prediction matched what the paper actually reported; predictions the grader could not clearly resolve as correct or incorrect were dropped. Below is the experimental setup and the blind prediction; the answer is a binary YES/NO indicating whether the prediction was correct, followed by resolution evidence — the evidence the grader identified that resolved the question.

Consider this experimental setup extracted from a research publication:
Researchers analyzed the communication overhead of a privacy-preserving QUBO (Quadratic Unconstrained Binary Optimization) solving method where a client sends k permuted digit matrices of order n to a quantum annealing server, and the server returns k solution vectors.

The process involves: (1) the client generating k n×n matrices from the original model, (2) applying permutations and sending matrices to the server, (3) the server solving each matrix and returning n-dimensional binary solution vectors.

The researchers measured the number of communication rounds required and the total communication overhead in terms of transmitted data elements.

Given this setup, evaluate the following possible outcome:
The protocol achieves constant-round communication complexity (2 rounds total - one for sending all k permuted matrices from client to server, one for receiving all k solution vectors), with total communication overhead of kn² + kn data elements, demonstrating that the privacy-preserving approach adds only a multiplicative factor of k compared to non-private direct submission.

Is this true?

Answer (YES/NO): NO